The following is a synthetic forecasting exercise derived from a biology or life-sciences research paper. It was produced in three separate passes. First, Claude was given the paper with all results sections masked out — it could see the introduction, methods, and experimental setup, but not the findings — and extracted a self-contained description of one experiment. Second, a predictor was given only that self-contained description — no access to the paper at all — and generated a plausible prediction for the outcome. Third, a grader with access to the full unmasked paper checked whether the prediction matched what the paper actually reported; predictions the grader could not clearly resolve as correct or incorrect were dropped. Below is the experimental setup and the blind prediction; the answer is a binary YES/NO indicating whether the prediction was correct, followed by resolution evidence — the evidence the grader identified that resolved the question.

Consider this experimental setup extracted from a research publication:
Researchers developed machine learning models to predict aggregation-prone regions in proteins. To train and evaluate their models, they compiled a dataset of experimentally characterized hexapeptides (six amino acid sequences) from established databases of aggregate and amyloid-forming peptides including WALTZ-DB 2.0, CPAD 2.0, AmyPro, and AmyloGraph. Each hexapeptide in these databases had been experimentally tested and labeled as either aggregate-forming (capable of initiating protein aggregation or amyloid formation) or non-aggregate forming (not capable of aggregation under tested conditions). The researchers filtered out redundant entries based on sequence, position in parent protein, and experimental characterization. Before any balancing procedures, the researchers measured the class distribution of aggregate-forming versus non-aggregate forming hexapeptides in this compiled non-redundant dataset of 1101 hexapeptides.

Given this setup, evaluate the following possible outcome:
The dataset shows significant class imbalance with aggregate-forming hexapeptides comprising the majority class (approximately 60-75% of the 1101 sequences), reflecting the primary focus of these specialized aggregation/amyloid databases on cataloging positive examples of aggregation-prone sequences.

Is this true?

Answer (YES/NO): NO